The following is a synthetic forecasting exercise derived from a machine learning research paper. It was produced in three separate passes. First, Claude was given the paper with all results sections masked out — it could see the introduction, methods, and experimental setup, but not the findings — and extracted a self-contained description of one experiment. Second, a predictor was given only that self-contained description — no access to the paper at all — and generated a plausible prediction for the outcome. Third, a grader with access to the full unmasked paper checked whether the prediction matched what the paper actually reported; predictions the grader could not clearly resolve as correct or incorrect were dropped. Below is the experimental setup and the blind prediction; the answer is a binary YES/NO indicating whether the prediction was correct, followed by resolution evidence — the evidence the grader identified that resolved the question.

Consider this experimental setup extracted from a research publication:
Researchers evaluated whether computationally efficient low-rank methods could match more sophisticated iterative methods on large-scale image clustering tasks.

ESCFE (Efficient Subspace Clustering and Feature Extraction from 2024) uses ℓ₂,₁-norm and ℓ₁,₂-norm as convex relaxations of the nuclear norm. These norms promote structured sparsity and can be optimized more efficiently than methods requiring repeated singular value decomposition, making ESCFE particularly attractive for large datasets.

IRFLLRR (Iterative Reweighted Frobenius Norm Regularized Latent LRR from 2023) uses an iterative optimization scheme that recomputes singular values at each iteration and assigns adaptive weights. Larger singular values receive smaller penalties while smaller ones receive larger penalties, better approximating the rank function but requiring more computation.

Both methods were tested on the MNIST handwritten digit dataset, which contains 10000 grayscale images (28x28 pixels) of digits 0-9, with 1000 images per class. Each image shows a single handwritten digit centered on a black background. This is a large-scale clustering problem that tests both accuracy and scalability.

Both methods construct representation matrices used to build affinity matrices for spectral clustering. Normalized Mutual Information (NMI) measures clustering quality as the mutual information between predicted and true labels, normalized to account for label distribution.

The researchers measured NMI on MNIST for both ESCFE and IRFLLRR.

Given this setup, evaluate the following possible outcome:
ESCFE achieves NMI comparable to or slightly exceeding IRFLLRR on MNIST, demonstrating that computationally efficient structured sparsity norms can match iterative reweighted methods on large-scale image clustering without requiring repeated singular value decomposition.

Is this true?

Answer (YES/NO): NO